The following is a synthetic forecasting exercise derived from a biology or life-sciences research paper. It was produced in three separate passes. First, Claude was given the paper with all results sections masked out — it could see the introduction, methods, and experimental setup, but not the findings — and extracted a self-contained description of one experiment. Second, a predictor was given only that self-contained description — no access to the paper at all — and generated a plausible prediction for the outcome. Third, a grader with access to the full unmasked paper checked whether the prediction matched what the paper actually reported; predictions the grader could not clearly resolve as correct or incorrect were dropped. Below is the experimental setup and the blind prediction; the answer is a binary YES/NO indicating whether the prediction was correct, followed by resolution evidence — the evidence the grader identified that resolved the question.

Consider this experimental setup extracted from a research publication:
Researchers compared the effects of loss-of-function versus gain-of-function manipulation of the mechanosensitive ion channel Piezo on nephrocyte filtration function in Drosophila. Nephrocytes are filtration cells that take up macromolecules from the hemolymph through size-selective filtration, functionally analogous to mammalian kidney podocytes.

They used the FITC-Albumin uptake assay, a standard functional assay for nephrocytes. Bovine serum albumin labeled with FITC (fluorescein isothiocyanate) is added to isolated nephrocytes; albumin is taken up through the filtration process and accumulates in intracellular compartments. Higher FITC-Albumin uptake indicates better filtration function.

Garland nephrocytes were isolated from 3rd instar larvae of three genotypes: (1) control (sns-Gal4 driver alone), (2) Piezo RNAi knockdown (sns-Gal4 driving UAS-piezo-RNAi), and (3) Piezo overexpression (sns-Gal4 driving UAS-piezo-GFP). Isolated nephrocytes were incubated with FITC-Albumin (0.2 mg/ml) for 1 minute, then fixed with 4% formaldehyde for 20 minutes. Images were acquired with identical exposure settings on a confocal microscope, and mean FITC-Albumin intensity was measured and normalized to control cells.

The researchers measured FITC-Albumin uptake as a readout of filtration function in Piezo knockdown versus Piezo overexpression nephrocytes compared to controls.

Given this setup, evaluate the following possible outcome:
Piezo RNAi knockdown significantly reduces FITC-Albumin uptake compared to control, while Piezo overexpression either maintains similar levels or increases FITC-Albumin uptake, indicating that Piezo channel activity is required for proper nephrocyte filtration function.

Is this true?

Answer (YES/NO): NO